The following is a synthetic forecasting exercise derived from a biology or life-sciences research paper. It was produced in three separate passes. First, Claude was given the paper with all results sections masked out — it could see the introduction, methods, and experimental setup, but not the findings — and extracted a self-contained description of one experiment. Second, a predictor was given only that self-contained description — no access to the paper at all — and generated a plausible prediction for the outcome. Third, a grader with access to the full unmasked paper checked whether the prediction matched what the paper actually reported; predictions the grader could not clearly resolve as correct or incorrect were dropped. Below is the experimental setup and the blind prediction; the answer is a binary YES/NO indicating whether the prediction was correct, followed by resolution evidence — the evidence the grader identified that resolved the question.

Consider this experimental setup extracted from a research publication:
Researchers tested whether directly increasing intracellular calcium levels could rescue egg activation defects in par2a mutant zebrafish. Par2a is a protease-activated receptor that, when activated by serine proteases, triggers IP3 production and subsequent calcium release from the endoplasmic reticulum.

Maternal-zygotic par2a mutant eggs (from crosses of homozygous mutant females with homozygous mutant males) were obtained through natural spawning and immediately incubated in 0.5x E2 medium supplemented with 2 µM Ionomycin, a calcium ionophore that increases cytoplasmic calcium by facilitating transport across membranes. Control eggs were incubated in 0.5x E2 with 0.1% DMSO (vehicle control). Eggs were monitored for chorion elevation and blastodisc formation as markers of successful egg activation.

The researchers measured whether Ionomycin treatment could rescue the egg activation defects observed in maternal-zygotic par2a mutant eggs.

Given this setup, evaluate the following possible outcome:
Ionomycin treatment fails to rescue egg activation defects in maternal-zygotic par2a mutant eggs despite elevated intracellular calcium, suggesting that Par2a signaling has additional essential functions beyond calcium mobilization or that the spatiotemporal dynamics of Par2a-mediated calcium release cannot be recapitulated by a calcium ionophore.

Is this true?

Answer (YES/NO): NO